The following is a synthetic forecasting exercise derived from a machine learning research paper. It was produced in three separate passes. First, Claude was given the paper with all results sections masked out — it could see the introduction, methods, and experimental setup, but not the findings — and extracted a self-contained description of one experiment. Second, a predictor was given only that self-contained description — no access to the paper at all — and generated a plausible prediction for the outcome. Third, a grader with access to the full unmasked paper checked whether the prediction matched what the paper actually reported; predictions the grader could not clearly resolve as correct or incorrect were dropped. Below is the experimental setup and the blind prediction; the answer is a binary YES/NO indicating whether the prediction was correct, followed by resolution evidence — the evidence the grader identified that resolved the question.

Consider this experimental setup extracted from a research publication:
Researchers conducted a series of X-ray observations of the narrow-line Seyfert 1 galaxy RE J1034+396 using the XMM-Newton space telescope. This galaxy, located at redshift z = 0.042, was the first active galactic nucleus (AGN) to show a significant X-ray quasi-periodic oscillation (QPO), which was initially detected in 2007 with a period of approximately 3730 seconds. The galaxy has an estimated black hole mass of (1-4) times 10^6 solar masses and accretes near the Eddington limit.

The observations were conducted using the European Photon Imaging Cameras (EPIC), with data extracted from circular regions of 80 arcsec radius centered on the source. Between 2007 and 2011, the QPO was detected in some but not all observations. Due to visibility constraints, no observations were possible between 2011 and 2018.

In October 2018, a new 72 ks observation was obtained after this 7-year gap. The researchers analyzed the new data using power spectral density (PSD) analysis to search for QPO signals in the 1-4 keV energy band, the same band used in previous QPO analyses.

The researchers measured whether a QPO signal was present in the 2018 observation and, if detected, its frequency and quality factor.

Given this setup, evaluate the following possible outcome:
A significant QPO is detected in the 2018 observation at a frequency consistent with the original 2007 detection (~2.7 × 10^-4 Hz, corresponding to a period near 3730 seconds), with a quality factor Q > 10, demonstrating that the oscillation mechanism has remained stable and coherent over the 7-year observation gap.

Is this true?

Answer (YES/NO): NO